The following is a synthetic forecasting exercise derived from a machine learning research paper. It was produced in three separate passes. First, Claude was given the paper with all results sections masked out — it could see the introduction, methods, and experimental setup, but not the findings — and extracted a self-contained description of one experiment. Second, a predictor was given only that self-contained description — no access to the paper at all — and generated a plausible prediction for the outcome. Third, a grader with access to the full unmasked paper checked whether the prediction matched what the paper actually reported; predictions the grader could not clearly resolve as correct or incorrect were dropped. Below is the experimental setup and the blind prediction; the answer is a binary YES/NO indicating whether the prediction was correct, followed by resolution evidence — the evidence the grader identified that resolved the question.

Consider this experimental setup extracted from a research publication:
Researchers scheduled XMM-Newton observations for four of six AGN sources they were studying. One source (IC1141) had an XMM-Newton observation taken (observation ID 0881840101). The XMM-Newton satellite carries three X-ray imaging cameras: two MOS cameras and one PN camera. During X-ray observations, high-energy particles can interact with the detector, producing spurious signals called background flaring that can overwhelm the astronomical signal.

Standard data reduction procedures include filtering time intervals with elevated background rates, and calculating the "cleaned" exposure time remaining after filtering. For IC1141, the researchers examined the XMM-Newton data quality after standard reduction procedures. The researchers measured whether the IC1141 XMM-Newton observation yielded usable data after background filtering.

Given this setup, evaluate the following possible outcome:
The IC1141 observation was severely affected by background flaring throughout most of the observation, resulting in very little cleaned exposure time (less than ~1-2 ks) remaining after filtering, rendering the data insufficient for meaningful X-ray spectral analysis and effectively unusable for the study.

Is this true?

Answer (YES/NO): YES